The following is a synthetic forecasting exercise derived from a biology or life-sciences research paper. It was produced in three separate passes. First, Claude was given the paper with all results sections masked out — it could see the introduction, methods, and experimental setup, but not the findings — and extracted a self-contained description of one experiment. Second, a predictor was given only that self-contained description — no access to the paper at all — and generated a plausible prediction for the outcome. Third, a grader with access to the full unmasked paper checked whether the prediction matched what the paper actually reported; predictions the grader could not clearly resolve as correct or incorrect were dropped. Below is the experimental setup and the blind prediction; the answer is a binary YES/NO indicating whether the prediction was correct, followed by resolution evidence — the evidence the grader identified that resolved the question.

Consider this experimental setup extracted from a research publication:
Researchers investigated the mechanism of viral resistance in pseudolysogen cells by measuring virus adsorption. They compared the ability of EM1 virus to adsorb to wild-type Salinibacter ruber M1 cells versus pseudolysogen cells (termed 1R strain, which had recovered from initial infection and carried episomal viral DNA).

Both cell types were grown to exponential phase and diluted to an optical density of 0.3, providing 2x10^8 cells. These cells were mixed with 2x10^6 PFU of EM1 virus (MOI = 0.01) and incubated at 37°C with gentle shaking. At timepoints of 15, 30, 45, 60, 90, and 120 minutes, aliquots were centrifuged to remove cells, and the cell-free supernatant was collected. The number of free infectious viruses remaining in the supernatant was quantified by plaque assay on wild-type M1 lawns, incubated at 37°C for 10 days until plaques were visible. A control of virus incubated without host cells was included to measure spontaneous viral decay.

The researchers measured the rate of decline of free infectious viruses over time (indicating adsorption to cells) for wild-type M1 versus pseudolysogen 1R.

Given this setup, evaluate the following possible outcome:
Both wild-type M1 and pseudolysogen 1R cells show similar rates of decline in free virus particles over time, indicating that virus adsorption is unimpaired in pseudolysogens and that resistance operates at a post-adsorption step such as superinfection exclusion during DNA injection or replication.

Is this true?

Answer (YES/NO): NO